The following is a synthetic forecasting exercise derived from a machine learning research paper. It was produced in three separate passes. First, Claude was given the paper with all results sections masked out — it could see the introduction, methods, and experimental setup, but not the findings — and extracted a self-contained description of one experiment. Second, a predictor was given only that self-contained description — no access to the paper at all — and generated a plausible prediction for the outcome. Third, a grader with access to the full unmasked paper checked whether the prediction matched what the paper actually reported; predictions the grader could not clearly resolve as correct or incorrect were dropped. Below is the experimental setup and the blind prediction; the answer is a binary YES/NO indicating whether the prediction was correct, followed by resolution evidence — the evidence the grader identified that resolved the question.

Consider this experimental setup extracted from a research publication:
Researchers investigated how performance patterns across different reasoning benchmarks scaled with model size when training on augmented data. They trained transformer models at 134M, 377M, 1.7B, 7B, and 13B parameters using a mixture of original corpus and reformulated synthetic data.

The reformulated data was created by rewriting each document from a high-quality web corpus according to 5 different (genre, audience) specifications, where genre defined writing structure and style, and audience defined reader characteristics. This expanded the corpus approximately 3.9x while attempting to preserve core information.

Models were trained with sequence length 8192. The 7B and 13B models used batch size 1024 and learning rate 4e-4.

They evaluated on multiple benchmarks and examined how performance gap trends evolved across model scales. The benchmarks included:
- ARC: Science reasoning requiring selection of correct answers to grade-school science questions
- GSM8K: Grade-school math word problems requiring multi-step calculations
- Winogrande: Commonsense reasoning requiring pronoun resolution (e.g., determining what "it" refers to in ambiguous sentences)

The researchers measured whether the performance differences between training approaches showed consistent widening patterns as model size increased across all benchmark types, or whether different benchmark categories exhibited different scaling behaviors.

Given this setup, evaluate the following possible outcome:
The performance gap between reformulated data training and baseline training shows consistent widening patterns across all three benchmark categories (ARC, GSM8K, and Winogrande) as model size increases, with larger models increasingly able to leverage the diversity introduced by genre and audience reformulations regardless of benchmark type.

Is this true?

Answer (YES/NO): NO